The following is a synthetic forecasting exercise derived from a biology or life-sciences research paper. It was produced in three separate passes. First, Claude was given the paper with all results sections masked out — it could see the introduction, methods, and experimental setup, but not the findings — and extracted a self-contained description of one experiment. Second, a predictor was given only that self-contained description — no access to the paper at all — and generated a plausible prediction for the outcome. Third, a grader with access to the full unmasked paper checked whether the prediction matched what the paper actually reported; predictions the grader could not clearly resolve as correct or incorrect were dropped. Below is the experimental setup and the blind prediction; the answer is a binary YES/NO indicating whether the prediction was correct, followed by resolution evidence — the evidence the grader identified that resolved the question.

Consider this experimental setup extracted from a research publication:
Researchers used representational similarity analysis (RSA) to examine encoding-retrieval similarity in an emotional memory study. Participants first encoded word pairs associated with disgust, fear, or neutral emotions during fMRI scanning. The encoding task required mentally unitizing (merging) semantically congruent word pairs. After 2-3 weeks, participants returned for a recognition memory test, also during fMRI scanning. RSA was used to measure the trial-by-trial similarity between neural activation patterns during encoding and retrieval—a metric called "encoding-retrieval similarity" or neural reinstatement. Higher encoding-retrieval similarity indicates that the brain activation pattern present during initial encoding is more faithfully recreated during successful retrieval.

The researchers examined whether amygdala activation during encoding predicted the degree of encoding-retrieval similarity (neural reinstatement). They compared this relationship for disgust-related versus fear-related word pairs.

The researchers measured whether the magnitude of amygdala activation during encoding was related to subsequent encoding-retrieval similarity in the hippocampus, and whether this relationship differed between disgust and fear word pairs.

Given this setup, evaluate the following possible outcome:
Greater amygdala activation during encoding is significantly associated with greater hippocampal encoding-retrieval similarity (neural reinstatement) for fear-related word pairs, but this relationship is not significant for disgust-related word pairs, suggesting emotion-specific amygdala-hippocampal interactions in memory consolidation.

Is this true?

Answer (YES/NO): NO